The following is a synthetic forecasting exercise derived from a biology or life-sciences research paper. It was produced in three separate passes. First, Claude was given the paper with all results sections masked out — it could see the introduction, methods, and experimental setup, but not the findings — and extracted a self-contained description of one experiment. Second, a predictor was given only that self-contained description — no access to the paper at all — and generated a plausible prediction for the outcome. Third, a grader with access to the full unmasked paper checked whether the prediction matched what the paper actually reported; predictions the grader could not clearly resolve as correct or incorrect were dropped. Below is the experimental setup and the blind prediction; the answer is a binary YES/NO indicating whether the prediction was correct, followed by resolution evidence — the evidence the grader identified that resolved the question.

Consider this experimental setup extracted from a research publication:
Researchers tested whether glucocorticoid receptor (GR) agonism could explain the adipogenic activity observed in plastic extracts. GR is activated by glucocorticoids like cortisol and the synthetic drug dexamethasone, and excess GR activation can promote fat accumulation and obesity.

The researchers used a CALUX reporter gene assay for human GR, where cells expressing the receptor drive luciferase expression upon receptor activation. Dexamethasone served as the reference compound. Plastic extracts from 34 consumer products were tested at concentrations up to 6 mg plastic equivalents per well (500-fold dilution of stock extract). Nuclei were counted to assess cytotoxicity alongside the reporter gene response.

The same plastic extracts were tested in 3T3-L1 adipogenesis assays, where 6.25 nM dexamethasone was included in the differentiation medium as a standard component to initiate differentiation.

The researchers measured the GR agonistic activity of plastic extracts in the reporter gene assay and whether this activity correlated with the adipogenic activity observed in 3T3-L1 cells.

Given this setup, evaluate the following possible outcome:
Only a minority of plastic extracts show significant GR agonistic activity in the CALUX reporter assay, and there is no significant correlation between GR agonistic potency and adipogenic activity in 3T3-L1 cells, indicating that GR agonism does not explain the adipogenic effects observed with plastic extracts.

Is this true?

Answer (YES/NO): NO